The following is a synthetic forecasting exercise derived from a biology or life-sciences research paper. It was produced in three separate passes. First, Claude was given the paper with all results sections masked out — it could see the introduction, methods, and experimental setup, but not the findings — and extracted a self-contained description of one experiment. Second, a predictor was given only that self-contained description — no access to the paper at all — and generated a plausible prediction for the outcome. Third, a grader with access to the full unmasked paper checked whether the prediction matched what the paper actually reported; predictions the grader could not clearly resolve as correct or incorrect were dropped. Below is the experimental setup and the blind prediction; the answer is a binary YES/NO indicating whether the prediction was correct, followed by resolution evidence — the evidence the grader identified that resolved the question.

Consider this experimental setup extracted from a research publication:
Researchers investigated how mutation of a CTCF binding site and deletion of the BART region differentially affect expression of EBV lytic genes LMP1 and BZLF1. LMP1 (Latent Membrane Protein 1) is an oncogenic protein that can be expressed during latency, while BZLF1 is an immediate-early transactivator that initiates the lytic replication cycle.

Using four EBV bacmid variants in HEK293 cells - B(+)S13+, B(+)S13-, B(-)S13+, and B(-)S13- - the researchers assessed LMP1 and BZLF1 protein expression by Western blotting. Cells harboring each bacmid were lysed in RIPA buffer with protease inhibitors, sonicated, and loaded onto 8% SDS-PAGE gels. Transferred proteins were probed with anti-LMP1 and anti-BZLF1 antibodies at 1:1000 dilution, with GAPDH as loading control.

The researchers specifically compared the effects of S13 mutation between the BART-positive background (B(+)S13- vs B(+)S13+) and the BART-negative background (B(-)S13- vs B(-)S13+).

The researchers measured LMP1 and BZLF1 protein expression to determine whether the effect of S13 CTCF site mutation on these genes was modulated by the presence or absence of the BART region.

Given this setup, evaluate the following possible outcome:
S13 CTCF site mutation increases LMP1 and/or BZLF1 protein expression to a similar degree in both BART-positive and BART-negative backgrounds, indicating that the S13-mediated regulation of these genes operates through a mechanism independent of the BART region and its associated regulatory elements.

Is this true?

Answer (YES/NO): NO